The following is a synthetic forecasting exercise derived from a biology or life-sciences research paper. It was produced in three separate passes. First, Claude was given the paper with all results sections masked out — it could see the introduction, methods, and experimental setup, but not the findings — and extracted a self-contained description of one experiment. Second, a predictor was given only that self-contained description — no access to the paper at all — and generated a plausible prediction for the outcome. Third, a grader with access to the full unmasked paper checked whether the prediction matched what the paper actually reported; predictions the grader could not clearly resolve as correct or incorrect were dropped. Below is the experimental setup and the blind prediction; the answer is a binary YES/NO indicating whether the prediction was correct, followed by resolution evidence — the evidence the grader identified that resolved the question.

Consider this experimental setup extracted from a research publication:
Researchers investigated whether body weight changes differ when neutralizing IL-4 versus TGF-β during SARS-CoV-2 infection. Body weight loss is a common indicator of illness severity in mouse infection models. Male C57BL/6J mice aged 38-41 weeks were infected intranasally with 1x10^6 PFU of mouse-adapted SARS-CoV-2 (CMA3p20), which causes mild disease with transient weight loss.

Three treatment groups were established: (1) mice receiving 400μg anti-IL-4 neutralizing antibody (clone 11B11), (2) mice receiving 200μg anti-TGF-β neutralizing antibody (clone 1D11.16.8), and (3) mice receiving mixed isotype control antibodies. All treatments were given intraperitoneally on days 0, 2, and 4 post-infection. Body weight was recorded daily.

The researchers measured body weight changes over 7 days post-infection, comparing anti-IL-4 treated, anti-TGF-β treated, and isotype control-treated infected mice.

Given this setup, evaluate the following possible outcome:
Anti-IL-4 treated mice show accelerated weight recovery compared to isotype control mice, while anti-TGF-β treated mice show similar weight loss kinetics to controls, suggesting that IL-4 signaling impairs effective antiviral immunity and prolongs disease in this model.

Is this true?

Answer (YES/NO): NO